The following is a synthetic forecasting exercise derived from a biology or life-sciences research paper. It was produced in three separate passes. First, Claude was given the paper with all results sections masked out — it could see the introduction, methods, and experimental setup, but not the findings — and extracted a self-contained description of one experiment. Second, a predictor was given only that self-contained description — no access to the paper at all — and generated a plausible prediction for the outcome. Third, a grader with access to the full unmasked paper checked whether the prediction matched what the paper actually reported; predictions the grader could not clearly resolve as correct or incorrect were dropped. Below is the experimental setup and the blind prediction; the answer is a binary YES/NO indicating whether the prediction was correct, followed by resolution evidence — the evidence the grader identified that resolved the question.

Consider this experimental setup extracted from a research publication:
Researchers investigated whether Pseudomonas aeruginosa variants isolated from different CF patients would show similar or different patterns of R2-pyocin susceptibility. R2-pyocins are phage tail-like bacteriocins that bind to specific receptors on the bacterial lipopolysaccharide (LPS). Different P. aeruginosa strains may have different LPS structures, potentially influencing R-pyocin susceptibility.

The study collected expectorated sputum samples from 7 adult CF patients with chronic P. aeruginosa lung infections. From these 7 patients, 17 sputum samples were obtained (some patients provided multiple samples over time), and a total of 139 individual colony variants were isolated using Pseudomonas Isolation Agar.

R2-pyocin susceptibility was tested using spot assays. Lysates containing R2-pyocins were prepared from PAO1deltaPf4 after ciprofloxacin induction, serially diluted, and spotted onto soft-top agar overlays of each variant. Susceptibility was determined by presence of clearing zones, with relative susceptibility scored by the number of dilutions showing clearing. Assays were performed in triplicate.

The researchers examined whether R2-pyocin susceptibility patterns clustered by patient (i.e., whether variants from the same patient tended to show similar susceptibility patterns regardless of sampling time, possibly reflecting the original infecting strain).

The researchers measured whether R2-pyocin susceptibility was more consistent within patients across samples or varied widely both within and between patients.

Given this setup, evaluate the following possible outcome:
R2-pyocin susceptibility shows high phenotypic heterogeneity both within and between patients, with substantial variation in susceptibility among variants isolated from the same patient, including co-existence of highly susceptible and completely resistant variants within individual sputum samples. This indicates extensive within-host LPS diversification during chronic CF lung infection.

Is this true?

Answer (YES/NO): NO